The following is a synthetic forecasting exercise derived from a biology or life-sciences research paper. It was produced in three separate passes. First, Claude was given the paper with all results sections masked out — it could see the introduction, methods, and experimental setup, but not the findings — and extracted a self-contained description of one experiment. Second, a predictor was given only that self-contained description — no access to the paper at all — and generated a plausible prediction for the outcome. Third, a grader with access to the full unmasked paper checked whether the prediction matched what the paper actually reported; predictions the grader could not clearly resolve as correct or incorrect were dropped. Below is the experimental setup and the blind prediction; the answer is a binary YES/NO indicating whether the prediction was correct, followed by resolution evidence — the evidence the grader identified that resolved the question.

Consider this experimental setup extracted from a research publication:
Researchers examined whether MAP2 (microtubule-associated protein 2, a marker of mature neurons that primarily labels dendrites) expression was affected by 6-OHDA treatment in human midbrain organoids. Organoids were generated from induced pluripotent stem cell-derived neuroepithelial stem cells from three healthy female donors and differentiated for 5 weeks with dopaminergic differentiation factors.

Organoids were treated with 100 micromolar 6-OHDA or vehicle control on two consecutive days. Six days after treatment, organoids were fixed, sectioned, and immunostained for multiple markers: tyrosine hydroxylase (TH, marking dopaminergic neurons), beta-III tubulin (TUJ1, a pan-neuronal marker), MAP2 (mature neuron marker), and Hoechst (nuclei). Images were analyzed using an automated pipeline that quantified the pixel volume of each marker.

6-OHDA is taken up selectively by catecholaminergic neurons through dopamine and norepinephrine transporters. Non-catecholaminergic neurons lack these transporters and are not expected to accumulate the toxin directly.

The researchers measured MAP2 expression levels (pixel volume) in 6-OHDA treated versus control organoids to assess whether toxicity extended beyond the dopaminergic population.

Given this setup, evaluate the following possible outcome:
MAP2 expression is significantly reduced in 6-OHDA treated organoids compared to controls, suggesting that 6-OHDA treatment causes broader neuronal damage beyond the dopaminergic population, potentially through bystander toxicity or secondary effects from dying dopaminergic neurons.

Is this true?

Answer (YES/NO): NO